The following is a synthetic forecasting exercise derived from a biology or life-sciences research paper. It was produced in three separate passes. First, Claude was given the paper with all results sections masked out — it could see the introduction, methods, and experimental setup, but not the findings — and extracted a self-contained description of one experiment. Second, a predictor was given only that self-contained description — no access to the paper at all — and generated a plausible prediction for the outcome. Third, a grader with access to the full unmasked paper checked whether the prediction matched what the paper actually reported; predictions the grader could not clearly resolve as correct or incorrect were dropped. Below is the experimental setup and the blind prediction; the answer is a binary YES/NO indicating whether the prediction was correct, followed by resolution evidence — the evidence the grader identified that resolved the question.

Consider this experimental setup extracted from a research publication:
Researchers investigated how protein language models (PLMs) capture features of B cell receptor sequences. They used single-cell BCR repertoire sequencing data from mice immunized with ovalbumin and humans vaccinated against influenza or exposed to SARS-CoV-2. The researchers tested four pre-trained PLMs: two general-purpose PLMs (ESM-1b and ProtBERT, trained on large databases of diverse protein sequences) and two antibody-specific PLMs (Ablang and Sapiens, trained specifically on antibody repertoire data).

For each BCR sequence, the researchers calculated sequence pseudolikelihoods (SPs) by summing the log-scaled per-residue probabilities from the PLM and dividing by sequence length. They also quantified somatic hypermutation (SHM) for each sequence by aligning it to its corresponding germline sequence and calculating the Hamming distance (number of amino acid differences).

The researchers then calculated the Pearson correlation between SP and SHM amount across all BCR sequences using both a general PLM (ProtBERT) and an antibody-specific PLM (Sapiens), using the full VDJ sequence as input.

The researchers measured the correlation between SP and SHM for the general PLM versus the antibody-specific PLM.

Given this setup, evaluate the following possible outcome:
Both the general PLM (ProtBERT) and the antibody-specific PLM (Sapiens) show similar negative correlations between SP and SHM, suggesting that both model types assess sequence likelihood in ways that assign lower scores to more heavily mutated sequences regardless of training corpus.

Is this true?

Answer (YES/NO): NO